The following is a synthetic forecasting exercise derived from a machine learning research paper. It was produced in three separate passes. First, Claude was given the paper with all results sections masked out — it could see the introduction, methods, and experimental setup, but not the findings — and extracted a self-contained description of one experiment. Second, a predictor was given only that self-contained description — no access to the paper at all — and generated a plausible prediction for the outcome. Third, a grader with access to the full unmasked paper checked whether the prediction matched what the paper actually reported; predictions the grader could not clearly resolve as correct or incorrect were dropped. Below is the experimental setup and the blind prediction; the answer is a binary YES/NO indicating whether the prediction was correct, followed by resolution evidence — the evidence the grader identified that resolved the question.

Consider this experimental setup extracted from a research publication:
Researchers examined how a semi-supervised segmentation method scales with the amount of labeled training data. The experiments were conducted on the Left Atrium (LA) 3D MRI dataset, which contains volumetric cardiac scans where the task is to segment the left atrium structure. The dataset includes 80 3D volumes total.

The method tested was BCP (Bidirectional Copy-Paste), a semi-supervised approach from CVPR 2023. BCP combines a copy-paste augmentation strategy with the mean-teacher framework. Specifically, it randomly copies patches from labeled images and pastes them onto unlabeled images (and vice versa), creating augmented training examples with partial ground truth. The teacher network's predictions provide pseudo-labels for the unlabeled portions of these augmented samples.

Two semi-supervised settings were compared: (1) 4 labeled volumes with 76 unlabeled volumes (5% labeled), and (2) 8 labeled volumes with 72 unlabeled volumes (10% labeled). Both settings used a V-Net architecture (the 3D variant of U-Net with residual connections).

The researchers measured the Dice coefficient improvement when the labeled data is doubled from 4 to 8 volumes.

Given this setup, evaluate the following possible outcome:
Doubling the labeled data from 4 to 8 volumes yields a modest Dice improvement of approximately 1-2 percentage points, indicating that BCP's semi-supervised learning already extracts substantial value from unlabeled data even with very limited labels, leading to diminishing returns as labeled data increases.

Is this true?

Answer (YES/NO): NO